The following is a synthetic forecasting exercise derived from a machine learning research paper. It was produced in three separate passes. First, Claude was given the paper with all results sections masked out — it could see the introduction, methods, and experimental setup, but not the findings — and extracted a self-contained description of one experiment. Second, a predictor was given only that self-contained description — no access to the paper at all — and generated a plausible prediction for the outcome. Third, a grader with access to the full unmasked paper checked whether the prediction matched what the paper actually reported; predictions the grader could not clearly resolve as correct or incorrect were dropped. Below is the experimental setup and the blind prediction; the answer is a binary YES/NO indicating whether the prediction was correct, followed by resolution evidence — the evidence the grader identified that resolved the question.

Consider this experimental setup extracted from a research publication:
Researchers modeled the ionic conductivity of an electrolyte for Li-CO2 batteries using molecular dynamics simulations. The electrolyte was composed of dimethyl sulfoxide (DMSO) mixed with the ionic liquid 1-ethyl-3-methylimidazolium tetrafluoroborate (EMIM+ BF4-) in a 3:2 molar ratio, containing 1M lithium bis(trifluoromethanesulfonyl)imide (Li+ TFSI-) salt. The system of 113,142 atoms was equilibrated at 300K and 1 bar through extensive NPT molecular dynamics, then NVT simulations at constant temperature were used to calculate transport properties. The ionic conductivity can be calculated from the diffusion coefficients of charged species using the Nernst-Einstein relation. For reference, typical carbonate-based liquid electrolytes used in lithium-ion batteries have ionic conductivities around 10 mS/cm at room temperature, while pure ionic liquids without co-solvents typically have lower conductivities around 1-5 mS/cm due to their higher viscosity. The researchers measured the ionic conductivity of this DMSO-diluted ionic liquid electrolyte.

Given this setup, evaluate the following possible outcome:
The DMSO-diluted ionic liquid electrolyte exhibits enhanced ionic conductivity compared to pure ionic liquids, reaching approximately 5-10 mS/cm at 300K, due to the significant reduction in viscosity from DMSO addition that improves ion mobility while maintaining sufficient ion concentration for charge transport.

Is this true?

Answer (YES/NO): YES